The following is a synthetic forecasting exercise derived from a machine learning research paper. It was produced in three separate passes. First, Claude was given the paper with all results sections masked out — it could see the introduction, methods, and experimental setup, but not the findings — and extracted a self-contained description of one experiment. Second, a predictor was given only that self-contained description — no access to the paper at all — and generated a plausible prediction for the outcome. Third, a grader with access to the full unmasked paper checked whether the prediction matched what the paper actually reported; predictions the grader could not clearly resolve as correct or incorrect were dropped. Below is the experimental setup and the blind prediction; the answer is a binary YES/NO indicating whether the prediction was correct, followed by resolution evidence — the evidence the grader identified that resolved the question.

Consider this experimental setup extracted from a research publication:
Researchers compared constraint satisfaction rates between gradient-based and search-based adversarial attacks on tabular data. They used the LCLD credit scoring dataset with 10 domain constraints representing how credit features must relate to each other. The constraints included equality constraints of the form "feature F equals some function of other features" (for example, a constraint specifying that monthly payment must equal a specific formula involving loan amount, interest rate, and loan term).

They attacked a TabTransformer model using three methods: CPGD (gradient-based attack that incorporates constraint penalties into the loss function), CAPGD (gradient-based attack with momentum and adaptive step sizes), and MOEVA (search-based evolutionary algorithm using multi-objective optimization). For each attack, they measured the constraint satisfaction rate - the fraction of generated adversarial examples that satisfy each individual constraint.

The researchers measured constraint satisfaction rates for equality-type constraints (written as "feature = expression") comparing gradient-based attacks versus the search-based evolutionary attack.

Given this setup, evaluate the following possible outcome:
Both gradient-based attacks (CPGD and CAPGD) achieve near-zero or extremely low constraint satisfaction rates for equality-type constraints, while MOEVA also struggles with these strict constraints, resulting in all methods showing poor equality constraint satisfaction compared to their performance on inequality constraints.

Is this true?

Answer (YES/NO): NO